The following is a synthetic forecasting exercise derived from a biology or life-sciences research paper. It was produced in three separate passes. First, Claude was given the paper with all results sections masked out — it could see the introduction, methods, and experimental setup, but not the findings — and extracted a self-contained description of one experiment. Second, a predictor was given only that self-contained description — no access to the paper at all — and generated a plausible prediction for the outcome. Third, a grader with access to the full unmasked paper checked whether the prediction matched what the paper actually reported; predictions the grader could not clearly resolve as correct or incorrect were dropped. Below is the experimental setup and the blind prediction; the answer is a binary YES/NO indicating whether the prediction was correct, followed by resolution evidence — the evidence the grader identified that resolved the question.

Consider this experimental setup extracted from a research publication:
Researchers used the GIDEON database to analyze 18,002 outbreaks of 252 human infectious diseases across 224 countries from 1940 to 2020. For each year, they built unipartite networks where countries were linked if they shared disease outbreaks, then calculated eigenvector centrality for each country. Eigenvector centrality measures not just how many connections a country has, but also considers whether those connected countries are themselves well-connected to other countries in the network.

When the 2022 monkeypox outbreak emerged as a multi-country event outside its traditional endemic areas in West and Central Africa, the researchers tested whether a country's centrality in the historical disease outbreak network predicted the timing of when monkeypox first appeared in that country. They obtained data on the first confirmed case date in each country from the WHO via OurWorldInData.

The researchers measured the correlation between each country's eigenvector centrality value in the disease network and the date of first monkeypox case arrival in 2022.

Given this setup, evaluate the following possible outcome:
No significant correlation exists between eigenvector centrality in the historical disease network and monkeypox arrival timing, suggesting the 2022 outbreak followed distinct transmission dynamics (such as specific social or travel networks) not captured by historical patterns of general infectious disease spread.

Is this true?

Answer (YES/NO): NO